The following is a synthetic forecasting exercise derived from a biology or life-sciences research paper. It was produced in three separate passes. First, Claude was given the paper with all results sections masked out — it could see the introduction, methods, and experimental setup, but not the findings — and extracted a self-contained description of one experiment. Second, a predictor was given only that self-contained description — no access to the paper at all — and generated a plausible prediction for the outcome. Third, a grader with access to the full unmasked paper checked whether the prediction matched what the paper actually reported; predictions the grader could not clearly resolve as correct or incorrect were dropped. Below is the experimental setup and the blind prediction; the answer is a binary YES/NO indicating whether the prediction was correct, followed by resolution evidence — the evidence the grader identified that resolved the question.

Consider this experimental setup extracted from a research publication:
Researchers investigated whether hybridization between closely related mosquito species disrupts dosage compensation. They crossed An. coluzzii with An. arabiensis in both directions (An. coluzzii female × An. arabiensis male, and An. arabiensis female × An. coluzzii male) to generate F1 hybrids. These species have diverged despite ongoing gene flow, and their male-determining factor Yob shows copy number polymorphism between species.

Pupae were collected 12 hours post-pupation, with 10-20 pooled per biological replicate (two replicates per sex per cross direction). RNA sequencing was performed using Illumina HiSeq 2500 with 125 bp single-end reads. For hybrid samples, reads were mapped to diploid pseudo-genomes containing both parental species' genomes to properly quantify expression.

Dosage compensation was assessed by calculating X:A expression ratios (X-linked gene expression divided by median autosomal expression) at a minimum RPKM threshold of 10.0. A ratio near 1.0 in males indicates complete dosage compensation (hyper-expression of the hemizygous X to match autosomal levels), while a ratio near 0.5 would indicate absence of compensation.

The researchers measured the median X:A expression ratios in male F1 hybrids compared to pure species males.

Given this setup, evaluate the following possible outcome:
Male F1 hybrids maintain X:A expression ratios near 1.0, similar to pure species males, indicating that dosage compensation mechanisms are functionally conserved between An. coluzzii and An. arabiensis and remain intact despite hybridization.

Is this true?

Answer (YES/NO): YES